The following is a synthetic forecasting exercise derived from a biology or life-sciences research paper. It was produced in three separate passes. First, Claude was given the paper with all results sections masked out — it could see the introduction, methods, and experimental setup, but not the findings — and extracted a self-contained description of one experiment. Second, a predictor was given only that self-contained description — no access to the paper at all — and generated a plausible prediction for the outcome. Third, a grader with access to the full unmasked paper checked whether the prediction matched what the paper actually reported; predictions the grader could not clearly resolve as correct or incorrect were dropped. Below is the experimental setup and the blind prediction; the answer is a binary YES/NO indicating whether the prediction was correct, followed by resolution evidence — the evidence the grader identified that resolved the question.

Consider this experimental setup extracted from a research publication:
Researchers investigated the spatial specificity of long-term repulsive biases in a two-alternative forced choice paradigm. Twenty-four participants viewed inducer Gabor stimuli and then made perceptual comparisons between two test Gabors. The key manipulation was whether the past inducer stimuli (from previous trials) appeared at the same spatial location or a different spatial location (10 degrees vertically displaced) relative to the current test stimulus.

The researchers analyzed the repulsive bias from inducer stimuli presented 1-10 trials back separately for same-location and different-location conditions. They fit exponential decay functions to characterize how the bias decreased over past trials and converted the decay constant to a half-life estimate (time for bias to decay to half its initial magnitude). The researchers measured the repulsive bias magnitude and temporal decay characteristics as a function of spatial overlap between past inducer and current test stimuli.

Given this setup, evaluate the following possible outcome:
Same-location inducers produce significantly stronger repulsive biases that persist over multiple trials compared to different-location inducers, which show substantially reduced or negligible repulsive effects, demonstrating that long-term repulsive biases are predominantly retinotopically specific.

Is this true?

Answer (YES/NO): YES